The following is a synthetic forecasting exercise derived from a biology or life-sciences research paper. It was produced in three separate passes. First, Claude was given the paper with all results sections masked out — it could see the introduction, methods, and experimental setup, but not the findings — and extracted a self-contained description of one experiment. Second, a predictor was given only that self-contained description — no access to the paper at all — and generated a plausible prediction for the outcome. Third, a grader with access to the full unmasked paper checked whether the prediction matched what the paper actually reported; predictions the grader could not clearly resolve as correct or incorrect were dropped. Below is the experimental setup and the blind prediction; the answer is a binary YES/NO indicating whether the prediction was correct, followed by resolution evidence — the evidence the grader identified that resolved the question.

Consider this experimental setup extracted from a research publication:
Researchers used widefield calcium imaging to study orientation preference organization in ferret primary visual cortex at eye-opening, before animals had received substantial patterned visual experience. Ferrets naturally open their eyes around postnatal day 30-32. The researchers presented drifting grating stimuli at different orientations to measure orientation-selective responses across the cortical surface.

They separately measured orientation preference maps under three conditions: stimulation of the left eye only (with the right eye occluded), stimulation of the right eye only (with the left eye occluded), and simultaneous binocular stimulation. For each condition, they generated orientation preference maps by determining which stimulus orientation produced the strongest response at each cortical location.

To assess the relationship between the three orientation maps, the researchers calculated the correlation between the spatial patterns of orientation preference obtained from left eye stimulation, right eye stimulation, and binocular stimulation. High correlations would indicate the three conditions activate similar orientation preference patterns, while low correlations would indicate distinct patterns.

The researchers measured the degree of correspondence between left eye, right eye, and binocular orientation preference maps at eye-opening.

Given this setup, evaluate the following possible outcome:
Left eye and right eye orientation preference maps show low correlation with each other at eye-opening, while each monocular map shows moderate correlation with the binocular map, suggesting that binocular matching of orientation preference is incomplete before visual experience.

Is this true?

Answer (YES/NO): YES